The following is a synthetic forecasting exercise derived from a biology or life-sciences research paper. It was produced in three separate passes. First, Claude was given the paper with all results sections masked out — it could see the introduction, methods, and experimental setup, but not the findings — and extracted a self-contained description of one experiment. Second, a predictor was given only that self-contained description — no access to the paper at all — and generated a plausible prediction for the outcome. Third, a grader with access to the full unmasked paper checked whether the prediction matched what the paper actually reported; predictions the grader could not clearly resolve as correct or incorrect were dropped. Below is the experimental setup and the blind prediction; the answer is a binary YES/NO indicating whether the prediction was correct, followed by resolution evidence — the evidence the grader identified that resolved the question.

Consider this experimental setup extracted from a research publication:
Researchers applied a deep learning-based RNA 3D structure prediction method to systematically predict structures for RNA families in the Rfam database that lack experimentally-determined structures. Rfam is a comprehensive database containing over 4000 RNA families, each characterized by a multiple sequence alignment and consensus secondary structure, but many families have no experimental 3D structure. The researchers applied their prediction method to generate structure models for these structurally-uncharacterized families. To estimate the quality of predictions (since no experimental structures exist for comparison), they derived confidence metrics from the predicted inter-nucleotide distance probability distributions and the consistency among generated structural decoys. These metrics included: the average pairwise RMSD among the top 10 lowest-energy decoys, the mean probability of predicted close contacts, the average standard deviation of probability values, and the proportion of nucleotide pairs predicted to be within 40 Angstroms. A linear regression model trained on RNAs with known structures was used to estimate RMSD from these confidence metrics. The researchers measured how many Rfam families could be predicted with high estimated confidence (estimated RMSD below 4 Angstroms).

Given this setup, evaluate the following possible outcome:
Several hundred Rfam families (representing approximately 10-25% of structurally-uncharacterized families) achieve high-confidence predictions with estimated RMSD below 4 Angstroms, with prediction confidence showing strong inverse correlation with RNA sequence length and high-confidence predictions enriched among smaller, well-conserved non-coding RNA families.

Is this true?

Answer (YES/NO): NO